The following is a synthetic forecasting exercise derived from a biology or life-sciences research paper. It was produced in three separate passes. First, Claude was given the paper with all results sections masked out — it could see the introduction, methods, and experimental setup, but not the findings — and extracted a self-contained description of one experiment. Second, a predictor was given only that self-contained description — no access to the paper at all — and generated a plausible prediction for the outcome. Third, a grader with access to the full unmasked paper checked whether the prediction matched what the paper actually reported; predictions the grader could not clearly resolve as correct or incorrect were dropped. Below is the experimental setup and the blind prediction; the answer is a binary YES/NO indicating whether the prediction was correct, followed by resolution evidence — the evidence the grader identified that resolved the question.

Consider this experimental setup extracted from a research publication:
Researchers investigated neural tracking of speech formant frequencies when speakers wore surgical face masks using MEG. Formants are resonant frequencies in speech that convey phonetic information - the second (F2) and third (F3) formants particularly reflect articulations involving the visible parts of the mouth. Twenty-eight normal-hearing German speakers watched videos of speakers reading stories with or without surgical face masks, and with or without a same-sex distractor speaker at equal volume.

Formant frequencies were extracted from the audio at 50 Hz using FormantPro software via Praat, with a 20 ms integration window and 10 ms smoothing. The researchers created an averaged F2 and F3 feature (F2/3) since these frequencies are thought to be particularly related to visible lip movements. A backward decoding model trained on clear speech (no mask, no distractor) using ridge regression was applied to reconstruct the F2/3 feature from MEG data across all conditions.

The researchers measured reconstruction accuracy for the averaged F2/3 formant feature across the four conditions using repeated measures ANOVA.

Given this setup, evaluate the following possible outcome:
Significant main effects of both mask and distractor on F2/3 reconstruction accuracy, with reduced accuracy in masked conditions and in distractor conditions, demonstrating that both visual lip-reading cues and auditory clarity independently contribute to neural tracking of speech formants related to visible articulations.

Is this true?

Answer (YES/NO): YES